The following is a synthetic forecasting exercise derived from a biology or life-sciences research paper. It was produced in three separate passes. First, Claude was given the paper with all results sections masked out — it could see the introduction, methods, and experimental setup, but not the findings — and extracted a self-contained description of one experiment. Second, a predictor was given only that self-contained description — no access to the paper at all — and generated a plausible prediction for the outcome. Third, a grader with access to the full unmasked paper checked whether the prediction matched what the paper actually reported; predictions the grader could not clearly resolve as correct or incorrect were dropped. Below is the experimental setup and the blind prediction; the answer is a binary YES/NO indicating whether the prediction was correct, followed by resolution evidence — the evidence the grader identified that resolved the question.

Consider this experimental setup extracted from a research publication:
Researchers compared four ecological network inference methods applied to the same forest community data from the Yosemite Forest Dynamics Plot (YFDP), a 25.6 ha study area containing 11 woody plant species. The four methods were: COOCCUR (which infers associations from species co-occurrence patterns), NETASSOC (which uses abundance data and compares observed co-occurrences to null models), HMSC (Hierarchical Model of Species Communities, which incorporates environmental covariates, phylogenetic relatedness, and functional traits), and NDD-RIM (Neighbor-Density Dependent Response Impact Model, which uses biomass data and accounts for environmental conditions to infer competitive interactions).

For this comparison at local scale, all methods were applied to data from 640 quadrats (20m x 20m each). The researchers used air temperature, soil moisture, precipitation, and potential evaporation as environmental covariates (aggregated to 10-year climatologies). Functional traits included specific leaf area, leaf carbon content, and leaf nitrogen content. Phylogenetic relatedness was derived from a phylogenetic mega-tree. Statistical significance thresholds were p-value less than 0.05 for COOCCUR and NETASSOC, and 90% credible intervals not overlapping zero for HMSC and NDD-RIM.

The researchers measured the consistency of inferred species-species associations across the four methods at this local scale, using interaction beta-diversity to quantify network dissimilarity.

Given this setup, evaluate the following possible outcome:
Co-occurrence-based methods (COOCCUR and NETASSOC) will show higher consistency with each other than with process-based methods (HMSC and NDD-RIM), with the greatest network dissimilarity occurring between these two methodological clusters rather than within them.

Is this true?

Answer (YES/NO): NO